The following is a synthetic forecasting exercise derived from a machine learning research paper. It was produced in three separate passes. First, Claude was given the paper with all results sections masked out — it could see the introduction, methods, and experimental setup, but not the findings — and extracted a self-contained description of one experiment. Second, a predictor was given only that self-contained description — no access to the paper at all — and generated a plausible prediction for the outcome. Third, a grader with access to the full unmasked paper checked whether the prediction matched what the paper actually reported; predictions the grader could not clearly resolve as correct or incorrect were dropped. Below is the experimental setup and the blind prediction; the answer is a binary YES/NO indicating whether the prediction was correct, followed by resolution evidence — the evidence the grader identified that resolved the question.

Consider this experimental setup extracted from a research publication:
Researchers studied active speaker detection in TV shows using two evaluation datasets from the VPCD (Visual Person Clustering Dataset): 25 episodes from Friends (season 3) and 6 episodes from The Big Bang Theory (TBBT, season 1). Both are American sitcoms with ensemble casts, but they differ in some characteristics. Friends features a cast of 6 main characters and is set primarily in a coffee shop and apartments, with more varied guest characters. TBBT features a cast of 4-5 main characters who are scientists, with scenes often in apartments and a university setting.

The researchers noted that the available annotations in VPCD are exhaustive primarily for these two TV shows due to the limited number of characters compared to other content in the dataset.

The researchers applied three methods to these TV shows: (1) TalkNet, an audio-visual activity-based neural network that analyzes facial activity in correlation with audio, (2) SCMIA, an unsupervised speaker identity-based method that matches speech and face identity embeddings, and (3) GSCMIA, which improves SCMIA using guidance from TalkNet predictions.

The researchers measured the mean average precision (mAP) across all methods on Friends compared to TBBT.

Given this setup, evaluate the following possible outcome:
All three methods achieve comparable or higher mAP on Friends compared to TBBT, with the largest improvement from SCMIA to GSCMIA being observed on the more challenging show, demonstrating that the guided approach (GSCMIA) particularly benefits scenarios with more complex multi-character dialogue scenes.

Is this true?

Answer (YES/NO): NO